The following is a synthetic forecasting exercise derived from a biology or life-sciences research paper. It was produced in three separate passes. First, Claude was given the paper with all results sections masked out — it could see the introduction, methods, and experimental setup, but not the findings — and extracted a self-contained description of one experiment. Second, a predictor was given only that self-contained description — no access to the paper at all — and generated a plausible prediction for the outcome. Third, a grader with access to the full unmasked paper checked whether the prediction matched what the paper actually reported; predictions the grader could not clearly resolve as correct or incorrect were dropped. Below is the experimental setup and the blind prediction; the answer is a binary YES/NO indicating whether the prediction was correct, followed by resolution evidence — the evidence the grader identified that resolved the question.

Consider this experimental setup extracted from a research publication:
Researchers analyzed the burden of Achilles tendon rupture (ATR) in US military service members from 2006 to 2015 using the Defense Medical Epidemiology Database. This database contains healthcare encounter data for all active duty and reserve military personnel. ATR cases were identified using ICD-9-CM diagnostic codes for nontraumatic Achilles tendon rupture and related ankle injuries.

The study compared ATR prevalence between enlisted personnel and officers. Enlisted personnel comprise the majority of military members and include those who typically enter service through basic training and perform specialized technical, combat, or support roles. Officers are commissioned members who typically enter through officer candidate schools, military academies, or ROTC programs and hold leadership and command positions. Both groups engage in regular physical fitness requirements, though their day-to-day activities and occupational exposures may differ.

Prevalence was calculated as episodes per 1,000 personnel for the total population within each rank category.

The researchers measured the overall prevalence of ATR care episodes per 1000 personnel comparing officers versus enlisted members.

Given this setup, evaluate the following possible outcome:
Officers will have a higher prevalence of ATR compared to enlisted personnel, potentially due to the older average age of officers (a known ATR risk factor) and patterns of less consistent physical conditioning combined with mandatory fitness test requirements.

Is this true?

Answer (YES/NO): YES